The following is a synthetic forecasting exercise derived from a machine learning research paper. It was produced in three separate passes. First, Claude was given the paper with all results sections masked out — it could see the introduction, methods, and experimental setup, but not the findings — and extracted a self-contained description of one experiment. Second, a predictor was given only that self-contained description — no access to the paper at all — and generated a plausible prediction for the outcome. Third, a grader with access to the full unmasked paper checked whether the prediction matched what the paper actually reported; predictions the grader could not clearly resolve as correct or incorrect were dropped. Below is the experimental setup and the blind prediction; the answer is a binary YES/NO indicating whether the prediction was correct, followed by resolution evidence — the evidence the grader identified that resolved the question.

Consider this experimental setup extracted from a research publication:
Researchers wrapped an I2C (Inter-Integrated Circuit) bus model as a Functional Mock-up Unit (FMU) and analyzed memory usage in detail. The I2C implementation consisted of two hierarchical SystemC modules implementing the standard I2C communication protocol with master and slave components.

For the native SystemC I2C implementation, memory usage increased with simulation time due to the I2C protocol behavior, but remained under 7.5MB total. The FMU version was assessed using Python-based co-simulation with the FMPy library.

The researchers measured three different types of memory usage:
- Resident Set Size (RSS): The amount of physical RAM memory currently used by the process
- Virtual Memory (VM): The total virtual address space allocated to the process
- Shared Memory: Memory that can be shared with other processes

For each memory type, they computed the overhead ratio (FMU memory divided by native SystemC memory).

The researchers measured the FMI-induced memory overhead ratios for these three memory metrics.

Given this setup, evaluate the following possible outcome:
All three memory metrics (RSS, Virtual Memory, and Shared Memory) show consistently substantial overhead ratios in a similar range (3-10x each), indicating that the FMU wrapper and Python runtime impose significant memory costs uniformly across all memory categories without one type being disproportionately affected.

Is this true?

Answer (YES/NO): NO